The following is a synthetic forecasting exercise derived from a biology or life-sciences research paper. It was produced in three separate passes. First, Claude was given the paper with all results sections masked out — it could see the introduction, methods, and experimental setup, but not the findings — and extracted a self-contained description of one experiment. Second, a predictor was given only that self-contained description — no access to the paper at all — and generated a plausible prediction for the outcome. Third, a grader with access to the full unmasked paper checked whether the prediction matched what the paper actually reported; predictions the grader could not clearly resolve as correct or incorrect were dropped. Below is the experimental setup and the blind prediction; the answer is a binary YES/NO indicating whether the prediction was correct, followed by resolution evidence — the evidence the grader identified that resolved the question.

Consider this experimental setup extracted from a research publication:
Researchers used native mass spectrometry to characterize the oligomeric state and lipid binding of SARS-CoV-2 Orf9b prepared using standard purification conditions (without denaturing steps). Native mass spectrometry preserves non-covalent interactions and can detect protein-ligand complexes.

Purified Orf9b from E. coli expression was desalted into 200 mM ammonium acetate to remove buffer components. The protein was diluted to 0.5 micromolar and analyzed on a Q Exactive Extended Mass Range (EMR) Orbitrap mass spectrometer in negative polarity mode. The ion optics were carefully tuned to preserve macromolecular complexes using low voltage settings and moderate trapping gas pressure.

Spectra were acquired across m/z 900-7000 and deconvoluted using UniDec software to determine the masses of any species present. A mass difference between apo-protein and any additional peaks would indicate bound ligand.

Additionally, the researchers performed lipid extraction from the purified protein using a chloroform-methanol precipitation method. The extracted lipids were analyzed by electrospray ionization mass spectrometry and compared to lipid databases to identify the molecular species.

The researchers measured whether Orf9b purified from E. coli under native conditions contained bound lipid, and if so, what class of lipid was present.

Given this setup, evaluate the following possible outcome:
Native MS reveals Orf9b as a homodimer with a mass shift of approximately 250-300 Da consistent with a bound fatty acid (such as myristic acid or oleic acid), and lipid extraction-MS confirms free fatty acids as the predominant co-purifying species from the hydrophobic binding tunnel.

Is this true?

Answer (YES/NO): NO